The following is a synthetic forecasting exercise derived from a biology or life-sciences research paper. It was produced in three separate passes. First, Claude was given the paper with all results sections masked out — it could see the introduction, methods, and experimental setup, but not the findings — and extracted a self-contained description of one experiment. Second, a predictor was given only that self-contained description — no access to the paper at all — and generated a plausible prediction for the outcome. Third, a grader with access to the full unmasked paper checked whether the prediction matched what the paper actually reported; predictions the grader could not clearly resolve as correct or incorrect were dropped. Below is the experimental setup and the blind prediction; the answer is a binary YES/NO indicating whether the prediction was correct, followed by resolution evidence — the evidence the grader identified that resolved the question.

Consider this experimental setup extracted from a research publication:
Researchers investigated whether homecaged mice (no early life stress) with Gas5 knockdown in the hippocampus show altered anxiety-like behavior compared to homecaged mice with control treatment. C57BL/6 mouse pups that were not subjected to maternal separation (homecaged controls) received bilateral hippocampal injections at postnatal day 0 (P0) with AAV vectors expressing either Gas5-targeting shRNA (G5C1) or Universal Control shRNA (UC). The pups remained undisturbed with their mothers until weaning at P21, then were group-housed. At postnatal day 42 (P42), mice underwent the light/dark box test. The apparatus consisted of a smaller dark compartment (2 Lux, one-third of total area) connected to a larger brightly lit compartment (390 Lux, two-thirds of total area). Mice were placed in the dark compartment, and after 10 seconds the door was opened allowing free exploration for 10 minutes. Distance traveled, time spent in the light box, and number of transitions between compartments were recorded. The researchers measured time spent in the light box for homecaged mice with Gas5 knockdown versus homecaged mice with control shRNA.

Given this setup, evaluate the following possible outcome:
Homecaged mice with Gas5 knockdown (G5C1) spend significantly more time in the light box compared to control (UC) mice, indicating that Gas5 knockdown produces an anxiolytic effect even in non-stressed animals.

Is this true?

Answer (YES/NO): NO